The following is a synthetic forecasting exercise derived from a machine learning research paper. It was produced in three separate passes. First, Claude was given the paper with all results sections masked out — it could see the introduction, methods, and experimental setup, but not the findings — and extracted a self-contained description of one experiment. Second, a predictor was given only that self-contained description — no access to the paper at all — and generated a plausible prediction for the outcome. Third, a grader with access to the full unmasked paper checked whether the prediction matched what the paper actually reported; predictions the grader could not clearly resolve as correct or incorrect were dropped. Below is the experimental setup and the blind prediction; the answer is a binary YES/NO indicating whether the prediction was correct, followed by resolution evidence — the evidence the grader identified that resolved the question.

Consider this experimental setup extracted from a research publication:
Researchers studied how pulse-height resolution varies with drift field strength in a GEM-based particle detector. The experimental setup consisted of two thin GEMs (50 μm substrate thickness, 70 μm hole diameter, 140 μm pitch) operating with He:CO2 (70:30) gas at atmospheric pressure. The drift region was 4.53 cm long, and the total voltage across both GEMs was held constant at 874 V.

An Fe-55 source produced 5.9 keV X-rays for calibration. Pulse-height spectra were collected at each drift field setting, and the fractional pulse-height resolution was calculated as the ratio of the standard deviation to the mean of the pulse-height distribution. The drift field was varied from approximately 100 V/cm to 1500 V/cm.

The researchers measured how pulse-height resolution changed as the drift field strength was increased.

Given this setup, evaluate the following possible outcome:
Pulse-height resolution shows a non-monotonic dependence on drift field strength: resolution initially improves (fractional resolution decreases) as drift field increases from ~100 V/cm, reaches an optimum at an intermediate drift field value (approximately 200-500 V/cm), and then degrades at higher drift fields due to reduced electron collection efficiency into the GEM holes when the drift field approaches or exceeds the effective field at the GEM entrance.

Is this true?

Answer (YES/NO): NO